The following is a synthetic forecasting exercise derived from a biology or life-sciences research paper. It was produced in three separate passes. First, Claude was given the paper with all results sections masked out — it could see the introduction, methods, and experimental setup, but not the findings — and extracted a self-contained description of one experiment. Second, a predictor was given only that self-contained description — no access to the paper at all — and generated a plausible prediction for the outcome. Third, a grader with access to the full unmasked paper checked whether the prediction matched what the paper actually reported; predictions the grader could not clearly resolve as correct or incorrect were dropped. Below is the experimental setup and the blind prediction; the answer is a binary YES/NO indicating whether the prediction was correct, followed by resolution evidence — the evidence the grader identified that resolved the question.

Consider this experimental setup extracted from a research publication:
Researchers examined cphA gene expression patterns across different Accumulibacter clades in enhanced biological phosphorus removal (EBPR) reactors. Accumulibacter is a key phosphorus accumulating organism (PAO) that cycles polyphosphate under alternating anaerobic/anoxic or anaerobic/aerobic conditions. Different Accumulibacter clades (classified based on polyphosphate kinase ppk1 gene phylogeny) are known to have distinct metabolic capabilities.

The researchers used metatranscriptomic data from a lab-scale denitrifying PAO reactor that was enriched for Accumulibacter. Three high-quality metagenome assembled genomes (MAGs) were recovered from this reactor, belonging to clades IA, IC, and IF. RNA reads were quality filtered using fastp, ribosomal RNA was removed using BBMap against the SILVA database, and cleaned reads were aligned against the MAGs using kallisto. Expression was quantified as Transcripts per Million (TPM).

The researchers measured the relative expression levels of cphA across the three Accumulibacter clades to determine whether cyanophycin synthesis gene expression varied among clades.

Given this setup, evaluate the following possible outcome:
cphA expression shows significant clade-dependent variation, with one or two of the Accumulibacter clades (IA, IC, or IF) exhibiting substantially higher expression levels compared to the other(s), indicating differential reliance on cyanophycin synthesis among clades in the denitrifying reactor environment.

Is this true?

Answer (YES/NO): YES